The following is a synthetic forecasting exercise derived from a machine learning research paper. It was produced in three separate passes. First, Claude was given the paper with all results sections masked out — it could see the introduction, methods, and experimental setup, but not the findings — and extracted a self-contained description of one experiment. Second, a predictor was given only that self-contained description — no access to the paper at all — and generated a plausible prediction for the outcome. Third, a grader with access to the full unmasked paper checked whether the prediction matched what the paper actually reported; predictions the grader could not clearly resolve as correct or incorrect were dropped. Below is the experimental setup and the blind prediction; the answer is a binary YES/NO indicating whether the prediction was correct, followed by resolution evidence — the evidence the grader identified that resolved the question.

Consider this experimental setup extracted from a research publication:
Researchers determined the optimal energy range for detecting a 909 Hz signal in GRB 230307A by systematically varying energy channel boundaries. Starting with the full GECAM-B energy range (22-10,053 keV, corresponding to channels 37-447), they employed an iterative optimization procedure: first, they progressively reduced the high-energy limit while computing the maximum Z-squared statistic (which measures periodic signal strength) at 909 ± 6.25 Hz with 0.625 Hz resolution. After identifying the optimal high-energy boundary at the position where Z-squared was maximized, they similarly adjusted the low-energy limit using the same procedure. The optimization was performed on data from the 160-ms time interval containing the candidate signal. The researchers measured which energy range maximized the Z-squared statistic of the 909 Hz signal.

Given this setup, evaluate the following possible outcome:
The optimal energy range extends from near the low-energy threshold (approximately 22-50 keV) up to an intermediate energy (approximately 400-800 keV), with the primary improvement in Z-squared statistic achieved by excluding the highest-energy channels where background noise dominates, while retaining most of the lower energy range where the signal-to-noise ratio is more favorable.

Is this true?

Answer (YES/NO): NO